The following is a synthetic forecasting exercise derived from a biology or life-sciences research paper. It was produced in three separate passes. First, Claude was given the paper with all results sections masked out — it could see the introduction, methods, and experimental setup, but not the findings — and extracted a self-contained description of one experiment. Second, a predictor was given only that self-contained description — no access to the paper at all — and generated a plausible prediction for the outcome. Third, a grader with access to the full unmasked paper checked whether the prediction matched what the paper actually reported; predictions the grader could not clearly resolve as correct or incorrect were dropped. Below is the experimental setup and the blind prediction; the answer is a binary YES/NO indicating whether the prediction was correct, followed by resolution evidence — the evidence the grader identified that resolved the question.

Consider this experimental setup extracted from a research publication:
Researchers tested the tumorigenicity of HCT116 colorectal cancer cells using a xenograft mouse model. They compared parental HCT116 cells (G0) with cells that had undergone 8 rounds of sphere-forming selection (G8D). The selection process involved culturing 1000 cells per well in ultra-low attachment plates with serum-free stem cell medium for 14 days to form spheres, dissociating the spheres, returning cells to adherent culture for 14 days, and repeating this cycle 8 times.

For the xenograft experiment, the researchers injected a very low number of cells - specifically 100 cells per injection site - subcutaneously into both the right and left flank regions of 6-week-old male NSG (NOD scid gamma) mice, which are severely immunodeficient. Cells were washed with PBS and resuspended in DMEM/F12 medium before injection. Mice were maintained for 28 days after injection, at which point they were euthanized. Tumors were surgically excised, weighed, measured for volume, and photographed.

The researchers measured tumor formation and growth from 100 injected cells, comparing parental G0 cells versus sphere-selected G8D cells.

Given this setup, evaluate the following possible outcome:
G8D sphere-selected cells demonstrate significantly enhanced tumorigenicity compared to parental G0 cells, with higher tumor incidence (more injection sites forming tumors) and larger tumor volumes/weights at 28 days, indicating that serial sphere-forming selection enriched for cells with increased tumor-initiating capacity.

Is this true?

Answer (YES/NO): YES